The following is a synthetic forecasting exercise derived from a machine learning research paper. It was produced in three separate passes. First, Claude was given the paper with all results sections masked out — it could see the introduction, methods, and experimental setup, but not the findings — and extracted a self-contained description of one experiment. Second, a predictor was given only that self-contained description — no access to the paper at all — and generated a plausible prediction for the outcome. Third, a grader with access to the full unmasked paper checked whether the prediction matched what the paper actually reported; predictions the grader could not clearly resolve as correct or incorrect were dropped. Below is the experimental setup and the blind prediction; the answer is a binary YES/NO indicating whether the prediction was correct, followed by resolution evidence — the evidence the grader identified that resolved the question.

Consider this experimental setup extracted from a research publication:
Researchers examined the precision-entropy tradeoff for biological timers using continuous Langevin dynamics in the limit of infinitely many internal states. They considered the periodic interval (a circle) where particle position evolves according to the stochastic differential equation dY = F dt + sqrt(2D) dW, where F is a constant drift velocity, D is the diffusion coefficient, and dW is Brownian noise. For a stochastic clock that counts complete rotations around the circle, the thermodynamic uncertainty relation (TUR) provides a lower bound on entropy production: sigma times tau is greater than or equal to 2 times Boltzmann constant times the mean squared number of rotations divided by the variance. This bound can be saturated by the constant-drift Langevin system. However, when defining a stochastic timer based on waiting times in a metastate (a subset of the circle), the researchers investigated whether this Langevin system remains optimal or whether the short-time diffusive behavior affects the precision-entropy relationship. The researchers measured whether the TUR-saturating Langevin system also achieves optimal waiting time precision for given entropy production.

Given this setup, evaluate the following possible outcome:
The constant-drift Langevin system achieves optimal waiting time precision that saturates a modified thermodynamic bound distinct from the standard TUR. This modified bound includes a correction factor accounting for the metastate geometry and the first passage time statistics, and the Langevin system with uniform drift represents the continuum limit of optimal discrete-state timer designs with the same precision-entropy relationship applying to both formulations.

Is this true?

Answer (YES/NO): NO